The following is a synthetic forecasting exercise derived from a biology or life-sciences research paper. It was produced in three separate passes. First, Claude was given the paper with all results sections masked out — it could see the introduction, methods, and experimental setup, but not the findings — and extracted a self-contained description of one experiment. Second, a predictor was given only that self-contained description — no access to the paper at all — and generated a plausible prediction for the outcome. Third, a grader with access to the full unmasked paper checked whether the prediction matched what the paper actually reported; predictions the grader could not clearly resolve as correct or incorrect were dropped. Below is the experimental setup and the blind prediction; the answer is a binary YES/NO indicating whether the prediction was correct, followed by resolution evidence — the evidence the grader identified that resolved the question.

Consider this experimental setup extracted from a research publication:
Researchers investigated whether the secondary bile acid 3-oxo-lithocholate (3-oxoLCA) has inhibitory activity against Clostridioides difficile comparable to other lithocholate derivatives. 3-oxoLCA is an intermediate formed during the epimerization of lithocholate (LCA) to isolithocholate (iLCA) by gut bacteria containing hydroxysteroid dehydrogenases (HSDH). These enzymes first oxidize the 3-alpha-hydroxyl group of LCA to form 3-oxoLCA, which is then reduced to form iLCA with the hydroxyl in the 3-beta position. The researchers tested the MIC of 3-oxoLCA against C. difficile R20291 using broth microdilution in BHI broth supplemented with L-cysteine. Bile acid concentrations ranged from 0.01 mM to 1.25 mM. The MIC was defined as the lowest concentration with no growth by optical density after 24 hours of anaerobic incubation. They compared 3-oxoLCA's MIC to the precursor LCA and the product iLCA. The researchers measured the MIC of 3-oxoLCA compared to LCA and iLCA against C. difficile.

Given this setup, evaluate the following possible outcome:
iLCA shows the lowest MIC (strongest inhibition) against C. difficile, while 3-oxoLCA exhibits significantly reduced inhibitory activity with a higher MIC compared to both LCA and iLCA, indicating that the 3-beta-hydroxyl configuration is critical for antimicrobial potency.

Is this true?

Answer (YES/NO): NO